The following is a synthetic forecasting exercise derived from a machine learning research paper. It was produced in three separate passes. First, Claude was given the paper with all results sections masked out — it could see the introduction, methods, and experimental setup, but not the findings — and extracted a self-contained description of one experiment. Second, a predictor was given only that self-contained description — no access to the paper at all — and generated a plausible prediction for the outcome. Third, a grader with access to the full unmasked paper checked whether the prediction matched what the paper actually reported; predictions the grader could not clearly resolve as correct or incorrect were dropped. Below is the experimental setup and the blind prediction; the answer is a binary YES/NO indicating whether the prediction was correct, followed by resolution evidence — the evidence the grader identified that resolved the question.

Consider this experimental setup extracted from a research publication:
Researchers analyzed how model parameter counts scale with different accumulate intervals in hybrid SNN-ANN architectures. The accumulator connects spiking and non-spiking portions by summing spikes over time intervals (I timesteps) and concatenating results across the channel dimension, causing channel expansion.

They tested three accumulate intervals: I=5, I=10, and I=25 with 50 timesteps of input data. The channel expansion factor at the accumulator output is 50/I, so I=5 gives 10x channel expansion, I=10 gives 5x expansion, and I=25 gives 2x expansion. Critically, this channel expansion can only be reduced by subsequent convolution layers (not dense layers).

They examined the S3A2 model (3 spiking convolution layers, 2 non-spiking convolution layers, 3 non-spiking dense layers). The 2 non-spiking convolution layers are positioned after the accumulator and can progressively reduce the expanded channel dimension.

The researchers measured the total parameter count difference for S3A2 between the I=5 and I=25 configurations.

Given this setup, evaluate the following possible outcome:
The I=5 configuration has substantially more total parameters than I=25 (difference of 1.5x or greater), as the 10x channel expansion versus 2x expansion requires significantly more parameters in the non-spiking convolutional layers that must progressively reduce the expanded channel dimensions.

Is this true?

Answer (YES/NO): NO